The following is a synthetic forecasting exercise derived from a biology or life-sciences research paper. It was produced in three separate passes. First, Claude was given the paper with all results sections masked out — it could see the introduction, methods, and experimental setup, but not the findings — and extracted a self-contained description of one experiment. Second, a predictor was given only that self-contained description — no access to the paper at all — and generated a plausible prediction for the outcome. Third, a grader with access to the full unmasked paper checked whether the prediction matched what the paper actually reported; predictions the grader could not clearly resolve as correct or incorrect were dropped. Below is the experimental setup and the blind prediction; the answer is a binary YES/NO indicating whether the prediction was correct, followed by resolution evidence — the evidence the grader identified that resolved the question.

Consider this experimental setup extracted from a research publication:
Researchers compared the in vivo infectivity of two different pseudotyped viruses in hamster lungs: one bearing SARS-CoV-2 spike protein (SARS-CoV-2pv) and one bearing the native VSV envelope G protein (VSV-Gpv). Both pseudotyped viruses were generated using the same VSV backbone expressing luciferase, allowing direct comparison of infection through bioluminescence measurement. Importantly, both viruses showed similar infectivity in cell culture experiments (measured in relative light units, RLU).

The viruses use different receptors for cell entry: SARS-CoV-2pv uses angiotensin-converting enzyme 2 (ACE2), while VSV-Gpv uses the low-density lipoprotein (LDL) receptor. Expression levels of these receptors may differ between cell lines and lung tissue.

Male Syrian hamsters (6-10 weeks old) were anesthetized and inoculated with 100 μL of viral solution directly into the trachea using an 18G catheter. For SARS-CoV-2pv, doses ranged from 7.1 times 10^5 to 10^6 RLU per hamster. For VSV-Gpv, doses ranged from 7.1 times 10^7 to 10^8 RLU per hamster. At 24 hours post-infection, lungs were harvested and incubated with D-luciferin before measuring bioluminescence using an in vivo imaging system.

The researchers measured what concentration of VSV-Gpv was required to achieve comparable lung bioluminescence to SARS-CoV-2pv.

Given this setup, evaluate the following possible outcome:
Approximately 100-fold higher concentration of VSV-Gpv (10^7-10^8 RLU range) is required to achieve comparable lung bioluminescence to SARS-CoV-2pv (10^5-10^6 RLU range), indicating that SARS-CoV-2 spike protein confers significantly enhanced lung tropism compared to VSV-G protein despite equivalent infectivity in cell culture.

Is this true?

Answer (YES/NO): YES